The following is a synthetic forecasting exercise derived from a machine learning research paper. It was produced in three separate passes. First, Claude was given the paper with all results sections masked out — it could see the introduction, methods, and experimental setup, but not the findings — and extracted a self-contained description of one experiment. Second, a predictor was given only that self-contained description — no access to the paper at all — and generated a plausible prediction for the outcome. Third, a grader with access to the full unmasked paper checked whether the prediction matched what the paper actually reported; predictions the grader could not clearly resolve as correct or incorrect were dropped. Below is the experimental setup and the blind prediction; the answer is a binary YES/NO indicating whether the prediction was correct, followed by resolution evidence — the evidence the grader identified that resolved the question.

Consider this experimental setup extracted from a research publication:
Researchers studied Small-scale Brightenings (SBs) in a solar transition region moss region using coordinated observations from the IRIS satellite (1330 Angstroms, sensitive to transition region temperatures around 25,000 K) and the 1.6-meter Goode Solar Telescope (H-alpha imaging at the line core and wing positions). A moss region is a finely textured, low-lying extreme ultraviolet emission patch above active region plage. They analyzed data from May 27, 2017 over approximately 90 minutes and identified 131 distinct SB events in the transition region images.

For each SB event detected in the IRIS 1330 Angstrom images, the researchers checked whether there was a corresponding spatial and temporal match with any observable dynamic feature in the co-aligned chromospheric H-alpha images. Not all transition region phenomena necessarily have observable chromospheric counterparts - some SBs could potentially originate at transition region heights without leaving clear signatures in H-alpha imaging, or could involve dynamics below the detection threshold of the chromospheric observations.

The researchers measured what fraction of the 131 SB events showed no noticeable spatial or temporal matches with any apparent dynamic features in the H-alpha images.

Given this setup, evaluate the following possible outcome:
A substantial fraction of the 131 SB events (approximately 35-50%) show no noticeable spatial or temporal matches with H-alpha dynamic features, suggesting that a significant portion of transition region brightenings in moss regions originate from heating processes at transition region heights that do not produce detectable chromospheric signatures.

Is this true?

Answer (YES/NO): NO